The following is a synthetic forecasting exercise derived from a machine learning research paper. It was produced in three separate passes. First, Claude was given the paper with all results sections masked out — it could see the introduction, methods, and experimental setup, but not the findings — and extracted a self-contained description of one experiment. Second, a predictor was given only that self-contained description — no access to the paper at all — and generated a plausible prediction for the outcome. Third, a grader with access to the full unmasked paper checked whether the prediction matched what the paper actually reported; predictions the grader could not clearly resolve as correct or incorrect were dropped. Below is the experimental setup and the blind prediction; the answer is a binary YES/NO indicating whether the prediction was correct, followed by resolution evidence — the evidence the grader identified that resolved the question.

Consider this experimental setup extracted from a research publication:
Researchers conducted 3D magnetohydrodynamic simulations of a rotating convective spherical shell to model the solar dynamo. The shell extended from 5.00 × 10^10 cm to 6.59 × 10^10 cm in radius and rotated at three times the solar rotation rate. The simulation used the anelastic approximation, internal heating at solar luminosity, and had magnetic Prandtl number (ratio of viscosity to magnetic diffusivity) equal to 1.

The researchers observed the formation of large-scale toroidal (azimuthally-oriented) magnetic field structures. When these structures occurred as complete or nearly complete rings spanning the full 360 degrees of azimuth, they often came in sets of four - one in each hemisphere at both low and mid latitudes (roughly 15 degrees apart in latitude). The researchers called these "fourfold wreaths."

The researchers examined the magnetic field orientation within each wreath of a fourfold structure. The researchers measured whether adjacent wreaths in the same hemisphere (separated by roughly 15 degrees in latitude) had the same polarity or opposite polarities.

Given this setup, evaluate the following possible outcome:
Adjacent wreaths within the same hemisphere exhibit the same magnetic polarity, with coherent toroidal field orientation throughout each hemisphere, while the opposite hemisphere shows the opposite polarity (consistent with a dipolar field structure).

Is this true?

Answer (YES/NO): NO